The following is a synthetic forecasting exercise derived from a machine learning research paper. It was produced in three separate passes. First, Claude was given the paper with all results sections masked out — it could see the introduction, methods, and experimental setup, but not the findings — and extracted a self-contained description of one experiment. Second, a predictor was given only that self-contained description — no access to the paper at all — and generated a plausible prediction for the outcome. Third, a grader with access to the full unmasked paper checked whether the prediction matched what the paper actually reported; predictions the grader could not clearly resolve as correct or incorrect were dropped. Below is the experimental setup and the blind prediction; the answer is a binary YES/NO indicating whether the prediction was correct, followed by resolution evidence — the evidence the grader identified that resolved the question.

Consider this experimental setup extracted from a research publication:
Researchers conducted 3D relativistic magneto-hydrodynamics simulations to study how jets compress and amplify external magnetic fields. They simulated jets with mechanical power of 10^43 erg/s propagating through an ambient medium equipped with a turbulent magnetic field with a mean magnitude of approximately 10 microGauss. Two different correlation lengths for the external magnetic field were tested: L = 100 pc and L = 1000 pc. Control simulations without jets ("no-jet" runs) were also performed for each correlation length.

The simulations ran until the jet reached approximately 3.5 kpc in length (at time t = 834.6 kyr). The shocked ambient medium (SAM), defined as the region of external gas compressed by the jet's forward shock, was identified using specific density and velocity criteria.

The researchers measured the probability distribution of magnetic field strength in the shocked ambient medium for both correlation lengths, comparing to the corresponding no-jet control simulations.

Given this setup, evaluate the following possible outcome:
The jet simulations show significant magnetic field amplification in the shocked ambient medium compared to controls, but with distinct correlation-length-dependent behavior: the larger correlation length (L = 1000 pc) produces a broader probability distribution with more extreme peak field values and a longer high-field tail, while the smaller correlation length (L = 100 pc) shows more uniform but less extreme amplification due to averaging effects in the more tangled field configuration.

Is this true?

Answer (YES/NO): NO